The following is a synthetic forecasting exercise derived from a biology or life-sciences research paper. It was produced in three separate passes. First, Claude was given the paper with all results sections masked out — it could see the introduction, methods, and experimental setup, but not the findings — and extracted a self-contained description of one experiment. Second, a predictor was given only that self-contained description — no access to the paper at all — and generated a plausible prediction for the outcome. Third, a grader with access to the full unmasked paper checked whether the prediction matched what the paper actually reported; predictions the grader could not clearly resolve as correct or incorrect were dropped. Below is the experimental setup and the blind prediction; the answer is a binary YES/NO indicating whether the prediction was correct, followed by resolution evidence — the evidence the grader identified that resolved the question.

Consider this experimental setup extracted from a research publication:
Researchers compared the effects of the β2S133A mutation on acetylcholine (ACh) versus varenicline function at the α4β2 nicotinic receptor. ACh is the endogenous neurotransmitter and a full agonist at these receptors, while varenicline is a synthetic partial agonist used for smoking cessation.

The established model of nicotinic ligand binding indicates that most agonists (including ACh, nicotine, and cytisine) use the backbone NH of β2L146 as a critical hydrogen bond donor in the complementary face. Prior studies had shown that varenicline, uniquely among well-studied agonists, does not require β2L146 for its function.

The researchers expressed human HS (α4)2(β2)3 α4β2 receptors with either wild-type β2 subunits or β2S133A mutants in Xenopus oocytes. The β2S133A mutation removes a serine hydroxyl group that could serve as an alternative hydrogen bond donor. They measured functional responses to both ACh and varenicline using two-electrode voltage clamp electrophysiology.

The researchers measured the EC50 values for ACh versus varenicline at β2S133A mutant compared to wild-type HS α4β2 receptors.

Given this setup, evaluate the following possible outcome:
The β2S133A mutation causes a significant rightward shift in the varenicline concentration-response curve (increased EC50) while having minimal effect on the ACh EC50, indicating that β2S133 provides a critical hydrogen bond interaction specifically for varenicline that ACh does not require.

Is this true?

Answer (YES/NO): YES